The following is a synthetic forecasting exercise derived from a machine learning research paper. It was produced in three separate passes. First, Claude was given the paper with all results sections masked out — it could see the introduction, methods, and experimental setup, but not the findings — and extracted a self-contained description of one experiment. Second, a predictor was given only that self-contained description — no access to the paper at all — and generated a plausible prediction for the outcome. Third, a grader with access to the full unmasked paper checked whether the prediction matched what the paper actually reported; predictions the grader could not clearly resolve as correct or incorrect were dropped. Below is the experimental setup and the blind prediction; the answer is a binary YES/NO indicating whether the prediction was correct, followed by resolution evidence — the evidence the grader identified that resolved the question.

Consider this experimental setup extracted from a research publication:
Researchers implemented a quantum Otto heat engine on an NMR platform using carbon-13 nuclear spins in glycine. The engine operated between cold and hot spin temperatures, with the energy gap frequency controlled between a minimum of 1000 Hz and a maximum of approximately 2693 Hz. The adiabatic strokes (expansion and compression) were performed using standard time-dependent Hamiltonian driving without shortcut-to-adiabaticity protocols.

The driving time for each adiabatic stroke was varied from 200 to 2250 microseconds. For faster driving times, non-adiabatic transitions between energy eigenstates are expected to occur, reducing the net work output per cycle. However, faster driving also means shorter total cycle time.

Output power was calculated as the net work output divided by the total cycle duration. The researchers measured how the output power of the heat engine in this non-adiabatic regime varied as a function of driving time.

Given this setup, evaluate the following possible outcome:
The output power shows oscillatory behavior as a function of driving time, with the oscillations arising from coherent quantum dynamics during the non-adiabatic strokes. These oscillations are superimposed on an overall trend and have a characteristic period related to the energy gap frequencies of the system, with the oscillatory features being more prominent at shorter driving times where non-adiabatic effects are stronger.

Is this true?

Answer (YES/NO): NO